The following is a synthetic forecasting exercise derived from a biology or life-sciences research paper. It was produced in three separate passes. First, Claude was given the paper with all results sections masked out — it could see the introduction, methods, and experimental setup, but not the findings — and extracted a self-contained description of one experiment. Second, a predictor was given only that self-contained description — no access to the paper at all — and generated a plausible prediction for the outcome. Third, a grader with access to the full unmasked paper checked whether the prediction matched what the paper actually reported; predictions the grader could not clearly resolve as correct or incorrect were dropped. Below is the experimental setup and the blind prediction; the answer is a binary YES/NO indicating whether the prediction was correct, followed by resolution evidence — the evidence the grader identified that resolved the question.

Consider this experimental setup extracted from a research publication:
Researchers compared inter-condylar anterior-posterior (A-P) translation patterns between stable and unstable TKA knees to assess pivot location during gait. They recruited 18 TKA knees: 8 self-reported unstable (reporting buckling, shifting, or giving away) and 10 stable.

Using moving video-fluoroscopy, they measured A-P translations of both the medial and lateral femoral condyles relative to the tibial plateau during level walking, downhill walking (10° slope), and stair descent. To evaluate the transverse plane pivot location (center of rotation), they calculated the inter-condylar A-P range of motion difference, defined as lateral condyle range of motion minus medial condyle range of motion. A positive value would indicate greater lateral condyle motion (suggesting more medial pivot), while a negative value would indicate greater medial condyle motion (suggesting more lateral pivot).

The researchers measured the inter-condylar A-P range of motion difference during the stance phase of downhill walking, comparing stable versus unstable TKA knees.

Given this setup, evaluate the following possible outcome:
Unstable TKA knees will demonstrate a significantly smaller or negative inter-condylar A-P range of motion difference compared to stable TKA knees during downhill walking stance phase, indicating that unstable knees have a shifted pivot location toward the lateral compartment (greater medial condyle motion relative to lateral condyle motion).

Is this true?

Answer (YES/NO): NO